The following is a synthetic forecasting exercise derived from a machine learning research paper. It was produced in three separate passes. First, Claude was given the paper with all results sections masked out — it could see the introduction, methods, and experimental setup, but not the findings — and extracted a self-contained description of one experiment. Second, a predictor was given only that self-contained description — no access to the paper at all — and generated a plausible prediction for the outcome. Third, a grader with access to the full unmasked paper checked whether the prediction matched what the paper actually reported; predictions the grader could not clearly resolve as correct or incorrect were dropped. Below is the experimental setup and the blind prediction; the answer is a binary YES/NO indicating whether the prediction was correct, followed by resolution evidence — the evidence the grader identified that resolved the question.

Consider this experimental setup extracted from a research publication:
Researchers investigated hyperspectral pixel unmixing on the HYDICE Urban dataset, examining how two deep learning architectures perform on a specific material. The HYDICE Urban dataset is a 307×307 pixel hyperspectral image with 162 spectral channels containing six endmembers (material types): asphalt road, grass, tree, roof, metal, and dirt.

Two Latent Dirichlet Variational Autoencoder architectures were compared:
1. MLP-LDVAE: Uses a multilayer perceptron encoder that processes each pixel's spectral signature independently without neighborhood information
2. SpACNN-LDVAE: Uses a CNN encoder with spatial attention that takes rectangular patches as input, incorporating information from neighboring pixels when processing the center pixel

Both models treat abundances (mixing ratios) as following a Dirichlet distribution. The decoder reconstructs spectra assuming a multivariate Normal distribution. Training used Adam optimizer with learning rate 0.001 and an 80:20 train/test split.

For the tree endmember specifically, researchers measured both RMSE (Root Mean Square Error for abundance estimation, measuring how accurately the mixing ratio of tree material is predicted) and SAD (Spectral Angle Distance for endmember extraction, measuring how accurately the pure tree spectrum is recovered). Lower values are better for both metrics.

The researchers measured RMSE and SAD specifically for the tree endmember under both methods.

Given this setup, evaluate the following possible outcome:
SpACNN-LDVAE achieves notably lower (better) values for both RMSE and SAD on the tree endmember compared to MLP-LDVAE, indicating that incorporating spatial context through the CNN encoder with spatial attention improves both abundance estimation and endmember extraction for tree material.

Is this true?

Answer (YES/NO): NO